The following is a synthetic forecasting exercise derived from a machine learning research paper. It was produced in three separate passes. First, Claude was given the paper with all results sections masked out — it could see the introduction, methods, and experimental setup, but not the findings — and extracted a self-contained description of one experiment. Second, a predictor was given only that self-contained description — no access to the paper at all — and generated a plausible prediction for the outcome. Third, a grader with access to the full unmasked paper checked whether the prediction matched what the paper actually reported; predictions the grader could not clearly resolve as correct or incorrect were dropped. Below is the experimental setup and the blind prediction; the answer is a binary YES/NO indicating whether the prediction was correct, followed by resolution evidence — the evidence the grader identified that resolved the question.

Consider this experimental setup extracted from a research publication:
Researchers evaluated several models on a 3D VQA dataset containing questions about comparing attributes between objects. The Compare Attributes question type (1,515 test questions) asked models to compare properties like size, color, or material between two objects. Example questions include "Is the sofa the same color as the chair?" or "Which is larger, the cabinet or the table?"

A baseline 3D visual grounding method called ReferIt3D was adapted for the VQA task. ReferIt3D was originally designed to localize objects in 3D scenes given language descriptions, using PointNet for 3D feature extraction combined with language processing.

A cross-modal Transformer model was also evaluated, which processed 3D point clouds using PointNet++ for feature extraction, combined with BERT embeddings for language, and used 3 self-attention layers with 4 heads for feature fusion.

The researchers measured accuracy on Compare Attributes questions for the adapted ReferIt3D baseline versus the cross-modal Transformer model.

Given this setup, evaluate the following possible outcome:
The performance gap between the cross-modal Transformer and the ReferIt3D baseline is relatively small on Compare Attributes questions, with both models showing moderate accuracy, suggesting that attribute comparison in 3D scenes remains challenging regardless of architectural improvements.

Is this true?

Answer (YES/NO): YES